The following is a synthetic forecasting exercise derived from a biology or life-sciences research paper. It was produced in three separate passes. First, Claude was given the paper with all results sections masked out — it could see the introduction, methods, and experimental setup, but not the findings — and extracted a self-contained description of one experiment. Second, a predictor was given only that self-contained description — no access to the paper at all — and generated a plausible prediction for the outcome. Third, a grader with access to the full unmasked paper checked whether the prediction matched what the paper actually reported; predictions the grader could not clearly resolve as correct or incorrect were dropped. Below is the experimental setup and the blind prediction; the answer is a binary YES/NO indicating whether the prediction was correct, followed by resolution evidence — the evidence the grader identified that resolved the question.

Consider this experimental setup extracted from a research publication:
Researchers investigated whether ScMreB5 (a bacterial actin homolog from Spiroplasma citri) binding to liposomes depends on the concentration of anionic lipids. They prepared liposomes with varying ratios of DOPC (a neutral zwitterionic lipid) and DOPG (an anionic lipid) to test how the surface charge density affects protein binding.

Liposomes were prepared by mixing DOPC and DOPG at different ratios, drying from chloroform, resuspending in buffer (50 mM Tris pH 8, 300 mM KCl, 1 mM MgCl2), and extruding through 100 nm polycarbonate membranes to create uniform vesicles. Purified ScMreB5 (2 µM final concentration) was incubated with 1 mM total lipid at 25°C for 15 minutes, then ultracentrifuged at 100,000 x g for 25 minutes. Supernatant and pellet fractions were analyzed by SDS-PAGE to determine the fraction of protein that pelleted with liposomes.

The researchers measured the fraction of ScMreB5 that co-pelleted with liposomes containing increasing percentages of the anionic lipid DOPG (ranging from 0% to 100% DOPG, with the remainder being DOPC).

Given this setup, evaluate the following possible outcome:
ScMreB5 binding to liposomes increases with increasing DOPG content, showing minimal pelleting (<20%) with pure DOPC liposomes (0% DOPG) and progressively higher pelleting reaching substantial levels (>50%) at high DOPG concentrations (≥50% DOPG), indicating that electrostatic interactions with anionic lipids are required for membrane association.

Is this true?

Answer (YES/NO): YES